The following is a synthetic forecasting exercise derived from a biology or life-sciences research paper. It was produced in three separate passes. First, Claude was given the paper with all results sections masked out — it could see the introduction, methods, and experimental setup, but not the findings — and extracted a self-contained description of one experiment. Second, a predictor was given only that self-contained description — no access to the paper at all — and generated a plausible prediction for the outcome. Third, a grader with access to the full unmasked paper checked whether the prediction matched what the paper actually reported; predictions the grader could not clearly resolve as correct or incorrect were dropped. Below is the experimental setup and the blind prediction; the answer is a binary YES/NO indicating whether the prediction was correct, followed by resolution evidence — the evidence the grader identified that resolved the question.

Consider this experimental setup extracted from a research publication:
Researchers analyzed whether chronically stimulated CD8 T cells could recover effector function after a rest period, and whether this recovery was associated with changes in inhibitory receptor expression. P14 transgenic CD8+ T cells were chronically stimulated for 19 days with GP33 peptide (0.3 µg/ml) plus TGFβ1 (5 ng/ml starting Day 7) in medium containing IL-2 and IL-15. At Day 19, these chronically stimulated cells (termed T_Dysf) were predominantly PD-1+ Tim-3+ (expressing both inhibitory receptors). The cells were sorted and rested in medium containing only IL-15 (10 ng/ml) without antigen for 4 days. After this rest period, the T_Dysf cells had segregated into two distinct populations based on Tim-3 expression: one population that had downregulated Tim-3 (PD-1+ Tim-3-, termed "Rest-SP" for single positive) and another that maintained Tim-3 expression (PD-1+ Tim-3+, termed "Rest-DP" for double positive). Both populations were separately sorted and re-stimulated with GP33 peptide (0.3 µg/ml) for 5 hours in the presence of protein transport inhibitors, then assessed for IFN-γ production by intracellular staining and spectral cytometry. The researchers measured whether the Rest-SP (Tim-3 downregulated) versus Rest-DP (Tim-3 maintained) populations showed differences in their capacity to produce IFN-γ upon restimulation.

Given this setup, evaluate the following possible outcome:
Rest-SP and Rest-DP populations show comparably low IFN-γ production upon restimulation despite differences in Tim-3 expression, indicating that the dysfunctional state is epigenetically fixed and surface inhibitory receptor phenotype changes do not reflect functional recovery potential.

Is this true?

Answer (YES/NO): NO